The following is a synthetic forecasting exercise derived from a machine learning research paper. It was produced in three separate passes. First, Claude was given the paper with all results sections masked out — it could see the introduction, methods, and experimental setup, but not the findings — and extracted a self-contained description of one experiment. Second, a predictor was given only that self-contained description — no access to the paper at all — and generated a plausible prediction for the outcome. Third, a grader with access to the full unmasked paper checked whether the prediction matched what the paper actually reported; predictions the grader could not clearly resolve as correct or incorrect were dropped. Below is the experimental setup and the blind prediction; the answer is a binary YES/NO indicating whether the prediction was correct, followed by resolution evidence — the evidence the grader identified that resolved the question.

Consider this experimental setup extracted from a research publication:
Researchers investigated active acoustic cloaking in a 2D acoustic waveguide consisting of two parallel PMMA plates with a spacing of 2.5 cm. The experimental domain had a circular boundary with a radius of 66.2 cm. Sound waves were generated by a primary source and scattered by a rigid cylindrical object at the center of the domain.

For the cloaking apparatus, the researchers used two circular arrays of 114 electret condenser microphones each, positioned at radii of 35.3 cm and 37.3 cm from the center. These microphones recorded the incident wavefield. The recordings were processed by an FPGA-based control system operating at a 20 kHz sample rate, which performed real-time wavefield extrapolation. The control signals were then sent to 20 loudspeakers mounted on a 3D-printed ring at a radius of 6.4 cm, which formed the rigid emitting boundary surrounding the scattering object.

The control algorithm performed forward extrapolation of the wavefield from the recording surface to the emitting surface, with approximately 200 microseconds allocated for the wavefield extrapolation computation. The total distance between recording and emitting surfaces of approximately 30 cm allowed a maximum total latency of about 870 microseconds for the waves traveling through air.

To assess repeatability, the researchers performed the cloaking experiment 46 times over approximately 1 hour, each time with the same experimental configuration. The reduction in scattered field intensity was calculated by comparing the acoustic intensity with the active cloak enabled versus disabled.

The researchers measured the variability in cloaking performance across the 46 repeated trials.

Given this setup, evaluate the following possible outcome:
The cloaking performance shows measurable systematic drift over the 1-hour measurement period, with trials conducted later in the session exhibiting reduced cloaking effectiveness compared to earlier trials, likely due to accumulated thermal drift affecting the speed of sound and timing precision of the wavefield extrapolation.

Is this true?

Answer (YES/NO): NO